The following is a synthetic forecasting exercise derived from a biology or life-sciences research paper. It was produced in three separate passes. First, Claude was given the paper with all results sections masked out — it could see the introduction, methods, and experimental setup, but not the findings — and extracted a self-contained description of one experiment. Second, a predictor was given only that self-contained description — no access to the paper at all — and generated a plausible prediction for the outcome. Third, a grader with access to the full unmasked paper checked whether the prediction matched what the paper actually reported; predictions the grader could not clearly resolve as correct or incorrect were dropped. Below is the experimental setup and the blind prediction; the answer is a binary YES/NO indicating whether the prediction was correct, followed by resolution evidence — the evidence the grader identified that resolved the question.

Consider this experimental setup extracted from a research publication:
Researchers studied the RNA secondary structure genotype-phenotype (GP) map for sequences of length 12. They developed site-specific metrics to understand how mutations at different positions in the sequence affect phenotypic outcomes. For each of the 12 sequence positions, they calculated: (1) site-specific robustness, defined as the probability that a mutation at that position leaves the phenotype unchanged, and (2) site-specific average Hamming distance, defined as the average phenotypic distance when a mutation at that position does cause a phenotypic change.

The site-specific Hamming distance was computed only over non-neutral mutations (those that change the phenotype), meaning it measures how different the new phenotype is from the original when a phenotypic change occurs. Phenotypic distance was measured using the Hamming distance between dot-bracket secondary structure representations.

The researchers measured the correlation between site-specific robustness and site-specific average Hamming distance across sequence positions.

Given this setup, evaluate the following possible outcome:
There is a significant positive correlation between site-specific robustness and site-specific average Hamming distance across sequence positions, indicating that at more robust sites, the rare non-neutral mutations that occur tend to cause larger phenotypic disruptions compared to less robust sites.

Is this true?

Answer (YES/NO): YES